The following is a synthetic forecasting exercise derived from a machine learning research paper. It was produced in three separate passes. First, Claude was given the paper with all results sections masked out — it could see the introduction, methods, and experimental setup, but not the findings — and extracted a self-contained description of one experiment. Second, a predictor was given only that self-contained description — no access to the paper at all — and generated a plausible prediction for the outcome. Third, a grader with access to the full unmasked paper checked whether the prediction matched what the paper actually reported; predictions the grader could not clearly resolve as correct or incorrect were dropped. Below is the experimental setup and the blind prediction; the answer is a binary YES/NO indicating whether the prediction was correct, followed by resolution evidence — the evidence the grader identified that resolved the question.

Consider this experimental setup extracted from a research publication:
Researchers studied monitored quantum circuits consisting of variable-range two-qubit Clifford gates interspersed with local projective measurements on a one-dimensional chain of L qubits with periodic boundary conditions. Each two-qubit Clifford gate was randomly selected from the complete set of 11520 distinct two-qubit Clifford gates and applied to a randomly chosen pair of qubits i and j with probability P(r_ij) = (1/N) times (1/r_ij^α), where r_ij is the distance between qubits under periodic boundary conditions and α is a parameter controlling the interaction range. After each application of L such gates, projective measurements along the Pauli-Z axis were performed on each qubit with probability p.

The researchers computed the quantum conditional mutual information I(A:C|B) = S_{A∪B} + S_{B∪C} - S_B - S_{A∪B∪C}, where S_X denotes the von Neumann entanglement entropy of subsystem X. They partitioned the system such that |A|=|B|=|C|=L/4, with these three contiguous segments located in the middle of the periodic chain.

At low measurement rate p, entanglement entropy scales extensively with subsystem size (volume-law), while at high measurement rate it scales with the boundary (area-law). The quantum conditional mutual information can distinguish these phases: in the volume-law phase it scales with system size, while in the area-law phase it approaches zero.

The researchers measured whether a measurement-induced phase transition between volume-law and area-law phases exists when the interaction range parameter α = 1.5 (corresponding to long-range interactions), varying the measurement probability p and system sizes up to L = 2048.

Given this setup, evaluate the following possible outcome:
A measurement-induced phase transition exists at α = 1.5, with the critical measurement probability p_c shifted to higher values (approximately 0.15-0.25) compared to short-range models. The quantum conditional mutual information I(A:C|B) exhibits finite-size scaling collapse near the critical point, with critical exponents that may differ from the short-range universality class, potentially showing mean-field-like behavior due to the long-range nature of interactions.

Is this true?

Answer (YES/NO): NO